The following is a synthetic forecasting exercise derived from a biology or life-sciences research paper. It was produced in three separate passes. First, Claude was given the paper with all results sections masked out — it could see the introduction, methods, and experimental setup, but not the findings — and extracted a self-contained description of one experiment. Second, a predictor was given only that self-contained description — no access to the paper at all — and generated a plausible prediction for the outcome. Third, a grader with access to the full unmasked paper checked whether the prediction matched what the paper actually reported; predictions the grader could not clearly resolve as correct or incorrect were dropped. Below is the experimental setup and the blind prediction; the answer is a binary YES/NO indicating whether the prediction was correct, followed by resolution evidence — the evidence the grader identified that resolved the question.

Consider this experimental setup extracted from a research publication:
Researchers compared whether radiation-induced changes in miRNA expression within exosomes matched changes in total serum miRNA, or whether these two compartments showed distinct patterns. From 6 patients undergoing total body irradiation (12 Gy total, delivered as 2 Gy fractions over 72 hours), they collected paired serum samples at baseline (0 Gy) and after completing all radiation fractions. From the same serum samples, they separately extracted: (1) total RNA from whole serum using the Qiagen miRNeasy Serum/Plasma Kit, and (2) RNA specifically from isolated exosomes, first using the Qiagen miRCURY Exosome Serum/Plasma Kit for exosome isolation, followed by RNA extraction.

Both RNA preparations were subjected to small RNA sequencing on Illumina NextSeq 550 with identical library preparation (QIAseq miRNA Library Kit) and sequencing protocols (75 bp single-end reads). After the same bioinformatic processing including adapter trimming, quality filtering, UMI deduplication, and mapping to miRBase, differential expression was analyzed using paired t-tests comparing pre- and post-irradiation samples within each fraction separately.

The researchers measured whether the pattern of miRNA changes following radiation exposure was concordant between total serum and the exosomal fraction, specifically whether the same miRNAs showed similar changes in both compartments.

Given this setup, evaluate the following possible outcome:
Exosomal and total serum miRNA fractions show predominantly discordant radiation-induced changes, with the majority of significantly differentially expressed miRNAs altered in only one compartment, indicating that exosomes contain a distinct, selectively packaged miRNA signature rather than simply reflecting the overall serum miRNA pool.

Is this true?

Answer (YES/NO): YES